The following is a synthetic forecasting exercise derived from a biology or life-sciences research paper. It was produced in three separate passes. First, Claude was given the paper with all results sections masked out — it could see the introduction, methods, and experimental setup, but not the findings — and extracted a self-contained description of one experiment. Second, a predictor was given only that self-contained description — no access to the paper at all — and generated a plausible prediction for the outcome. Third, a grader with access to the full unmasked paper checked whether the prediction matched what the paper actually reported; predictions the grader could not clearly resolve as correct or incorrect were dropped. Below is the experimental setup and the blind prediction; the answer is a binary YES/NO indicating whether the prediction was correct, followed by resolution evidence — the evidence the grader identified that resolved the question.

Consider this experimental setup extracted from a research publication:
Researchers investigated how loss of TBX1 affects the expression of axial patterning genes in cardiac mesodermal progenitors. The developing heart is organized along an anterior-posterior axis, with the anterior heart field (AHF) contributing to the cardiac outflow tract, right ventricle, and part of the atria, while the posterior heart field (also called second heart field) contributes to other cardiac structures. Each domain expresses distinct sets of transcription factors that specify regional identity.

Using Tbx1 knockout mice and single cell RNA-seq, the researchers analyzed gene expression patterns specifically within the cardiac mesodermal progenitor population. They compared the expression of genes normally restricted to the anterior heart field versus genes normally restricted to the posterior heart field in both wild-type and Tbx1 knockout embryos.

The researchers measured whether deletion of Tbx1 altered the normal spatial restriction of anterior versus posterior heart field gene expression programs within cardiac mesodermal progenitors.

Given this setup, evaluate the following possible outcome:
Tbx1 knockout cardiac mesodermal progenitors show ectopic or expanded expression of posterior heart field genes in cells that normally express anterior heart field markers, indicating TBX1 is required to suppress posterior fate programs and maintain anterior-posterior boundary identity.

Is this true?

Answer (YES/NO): YES